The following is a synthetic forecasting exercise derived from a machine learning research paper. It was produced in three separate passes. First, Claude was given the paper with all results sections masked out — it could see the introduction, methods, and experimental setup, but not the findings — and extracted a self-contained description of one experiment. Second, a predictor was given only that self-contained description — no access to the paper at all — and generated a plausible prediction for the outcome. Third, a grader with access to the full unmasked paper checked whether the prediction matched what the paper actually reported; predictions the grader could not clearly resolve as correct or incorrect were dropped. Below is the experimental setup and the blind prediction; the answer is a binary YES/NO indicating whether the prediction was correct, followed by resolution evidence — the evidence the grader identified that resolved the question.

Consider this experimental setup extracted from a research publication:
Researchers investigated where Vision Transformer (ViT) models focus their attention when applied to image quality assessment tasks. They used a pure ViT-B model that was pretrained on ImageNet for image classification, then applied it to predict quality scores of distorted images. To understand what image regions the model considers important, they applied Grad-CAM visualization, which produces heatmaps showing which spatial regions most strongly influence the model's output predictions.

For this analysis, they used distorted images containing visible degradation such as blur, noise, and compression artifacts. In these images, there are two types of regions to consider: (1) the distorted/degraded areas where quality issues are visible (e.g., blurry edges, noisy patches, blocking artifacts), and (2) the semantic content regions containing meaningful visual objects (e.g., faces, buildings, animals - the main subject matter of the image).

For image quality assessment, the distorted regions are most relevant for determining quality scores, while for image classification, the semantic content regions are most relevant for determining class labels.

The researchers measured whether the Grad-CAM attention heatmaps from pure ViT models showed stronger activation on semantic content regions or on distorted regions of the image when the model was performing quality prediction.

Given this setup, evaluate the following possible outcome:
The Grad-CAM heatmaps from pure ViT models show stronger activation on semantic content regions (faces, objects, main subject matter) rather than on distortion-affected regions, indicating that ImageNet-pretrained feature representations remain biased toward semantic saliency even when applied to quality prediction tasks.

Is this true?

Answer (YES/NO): YES